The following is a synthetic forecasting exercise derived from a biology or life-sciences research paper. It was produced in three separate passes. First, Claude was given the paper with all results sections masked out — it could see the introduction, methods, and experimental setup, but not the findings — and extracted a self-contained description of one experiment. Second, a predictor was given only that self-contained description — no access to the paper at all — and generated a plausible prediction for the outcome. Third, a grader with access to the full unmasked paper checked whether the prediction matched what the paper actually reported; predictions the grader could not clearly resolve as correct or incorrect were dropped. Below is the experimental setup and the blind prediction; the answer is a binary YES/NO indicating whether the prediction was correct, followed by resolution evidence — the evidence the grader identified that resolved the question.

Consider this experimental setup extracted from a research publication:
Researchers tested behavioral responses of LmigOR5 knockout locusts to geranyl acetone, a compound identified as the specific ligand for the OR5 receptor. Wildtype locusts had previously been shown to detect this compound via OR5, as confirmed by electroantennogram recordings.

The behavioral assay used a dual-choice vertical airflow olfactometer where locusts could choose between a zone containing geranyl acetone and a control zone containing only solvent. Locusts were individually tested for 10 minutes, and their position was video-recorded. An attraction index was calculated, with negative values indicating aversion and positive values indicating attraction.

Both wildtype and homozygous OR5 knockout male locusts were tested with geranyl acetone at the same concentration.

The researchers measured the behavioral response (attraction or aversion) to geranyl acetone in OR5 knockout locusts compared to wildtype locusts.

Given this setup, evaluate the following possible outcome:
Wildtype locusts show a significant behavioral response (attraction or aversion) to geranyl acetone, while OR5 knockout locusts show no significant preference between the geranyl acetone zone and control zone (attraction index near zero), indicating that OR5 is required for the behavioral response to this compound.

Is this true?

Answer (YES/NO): YES